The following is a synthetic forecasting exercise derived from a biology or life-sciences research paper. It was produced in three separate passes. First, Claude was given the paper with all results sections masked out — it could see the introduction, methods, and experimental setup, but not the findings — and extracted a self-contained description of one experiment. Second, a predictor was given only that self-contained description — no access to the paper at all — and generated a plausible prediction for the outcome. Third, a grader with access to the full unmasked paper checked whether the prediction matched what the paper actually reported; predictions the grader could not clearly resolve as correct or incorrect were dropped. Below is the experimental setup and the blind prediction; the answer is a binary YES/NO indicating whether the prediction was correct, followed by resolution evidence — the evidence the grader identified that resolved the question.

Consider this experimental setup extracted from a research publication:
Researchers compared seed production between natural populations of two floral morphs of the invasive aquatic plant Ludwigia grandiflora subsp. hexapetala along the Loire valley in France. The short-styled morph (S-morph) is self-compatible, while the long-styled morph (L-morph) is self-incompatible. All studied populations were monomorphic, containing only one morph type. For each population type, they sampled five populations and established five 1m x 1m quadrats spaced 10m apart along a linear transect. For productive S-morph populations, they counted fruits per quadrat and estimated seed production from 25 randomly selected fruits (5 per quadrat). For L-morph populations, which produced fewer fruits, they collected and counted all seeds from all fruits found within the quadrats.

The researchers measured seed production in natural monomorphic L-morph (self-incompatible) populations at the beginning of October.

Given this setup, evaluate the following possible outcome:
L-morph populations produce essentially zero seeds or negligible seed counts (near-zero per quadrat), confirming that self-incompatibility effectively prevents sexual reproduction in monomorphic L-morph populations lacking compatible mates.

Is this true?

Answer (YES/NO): NO